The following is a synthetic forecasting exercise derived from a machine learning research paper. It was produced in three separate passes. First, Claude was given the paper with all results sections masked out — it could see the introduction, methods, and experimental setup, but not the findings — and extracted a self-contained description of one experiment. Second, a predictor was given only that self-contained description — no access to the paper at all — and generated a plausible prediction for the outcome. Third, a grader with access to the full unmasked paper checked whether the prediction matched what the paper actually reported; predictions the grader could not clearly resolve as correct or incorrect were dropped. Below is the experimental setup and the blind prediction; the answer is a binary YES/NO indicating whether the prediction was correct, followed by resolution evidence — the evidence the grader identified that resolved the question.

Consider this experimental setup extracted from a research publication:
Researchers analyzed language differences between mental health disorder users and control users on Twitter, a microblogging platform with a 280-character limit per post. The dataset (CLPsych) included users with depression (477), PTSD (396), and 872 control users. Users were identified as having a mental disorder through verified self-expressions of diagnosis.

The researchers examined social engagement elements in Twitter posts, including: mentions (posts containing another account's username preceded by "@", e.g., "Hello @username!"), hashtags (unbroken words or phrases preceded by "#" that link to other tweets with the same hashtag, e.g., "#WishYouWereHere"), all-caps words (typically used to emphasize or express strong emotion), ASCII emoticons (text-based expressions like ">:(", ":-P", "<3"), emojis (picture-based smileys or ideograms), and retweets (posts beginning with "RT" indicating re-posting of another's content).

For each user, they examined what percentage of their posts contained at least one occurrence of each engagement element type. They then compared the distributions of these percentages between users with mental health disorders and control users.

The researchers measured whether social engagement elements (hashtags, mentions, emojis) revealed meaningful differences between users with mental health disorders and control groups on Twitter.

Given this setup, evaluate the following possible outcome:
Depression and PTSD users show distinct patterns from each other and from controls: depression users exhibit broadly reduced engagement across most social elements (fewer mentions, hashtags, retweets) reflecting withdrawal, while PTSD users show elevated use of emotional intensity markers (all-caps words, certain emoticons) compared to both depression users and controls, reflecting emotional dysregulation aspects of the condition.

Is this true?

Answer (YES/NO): NO